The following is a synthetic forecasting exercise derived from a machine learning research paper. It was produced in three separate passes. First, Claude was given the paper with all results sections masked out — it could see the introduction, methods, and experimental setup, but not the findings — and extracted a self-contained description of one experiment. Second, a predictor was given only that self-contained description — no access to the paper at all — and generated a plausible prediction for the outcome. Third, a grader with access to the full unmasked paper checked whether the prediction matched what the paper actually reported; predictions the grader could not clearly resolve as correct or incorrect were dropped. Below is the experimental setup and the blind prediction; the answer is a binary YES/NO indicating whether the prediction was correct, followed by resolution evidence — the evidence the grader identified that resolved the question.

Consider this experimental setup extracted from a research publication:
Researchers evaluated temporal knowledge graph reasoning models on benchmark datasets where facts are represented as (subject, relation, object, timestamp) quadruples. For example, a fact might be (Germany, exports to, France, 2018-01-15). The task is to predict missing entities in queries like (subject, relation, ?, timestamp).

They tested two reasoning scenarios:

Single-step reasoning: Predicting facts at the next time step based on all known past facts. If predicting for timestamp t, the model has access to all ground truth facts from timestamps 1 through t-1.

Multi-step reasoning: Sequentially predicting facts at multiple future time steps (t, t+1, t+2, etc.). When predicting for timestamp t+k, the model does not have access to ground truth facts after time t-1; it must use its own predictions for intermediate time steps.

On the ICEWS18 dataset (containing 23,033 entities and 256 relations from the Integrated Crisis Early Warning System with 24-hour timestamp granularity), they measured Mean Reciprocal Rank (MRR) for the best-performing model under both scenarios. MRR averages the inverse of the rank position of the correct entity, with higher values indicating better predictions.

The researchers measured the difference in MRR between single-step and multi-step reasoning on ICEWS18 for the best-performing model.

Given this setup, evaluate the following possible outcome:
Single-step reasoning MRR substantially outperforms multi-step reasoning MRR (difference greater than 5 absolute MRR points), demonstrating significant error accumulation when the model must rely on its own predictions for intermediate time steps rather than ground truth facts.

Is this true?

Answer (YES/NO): YES